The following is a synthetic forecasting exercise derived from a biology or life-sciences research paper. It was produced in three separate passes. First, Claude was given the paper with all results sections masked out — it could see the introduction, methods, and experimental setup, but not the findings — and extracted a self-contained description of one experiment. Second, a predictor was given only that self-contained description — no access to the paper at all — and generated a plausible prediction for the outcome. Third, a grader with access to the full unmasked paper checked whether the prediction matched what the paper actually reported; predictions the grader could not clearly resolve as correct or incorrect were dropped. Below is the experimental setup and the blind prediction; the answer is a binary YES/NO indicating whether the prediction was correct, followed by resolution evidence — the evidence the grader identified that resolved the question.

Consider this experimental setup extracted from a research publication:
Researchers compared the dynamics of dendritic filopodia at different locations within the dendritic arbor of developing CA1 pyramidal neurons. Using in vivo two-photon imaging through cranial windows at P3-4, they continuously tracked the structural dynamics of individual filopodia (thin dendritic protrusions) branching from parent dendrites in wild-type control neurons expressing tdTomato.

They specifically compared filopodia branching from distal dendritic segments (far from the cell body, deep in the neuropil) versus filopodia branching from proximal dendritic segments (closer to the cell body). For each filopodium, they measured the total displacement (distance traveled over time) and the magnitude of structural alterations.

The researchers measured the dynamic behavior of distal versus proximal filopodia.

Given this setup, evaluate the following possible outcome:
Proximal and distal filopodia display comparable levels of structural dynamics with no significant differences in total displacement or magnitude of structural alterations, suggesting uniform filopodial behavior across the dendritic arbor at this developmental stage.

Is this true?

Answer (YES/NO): NO